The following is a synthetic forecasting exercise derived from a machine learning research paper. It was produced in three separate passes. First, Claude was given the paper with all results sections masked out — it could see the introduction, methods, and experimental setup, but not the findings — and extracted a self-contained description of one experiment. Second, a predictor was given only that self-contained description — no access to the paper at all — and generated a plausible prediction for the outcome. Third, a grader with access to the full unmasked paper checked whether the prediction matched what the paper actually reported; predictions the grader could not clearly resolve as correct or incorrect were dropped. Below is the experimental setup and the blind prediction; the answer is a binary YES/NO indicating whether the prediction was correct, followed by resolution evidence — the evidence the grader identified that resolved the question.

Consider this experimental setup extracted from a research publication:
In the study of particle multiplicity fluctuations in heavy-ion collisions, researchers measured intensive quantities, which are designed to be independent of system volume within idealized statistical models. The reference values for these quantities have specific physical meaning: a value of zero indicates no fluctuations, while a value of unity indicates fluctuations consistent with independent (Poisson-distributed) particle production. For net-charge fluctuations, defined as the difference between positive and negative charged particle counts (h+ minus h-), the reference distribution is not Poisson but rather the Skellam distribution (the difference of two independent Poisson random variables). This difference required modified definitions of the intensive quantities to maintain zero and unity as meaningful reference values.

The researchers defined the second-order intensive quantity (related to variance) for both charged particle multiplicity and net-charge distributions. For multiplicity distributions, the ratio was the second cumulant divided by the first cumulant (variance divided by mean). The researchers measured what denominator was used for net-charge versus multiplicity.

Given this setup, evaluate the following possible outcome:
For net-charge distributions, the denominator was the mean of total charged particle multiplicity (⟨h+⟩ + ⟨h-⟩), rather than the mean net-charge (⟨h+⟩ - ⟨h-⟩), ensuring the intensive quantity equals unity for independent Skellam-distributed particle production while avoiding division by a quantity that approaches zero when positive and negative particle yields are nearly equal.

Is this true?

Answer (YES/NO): YES